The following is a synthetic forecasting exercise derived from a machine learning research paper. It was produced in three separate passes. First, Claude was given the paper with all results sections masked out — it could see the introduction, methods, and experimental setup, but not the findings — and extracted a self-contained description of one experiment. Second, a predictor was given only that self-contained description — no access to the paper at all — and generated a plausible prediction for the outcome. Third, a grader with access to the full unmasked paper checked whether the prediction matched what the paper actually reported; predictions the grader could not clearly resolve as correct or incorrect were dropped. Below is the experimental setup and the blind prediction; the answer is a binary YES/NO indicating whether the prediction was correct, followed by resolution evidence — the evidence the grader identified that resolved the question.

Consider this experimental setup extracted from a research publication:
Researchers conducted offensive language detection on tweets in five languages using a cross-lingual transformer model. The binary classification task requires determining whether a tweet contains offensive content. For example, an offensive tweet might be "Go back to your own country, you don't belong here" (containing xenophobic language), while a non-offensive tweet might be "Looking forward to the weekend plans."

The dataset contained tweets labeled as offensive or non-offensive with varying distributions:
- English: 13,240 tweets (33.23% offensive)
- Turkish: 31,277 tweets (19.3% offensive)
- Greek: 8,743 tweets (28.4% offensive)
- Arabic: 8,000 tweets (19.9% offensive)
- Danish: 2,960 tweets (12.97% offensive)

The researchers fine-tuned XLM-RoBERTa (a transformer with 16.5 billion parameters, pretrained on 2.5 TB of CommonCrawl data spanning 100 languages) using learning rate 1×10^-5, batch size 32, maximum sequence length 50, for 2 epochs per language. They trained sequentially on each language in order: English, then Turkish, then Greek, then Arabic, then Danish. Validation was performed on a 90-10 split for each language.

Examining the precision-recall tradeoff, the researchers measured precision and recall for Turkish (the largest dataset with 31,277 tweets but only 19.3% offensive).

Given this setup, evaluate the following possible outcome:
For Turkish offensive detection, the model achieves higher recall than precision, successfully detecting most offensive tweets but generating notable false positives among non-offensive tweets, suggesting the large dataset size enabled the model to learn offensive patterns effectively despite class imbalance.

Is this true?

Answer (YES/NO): NO